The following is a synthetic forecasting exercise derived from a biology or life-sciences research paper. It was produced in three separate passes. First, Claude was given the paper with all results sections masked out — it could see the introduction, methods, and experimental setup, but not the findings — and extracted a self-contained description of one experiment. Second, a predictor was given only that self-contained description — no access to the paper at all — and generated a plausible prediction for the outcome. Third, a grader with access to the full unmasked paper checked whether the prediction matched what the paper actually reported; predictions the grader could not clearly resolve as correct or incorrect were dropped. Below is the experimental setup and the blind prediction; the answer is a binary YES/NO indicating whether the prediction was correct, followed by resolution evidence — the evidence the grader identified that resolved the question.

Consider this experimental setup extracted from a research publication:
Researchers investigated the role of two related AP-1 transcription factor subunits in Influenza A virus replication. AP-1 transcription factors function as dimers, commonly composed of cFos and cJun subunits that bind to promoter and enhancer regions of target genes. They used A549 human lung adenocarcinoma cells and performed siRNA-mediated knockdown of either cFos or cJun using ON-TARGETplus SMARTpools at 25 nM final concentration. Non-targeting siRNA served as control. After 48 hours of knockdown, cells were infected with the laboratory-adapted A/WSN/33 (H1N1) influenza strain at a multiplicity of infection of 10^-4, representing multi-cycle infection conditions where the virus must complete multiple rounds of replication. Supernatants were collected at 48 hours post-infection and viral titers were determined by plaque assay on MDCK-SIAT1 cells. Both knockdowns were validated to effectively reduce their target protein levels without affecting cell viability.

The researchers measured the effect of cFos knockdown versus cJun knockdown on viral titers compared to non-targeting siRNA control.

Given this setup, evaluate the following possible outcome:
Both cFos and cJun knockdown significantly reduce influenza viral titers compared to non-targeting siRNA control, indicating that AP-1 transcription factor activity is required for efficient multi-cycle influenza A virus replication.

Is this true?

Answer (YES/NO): NO